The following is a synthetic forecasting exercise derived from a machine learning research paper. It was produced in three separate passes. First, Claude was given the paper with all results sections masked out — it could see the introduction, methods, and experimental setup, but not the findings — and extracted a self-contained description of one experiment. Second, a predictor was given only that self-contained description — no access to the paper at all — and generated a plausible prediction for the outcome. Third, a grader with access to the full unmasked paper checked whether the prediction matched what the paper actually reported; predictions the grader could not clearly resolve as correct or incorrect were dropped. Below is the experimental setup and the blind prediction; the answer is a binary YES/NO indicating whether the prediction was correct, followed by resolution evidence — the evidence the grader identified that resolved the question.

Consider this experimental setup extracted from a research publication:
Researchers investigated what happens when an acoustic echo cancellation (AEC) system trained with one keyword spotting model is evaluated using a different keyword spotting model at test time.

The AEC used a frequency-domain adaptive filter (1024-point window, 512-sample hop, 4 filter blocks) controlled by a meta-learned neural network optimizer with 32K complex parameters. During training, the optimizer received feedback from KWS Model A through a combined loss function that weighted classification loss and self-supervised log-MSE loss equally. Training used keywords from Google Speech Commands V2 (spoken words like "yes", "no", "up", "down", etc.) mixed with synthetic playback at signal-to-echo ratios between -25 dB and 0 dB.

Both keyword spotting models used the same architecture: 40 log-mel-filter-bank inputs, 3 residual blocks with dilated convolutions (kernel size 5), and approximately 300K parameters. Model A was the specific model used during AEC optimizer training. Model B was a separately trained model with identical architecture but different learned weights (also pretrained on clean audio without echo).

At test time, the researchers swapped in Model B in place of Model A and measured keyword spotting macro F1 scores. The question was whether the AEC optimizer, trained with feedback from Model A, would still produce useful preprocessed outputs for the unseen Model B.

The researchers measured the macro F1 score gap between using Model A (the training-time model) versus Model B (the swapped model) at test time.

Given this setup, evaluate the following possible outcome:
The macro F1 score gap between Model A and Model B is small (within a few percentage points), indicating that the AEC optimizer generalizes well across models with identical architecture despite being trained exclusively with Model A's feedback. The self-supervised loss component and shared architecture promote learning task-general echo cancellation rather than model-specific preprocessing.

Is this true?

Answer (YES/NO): NO